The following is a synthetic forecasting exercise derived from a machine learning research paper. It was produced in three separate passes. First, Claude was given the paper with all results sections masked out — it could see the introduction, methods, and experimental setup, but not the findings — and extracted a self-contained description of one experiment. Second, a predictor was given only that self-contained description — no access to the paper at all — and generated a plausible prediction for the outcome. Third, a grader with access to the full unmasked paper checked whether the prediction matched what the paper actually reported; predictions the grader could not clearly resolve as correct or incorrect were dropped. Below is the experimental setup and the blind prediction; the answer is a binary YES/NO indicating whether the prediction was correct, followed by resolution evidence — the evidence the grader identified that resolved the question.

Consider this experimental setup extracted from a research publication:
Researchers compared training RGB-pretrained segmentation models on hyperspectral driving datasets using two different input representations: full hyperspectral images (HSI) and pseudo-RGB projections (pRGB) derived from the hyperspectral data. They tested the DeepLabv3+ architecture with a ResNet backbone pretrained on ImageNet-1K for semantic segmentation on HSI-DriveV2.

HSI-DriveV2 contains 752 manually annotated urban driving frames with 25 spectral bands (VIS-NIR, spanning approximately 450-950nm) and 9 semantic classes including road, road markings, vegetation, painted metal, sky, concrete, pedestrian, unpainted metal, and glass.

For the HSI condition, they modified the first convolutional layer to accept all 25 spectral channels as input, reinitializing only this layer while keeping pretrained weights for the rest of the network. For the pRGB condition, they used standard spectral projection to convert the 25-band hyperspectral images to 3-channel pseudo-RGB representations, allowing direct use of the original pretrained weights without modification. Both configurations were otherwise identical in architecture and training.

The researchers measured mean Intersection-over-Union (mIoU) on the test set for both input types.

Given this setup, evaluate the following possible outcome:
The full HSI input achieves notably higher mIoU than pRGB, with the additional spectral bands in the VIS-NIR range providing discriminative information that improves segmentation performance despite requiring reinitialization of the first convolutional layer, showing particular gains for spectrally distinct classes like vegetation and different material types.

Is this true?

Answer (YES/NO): NO